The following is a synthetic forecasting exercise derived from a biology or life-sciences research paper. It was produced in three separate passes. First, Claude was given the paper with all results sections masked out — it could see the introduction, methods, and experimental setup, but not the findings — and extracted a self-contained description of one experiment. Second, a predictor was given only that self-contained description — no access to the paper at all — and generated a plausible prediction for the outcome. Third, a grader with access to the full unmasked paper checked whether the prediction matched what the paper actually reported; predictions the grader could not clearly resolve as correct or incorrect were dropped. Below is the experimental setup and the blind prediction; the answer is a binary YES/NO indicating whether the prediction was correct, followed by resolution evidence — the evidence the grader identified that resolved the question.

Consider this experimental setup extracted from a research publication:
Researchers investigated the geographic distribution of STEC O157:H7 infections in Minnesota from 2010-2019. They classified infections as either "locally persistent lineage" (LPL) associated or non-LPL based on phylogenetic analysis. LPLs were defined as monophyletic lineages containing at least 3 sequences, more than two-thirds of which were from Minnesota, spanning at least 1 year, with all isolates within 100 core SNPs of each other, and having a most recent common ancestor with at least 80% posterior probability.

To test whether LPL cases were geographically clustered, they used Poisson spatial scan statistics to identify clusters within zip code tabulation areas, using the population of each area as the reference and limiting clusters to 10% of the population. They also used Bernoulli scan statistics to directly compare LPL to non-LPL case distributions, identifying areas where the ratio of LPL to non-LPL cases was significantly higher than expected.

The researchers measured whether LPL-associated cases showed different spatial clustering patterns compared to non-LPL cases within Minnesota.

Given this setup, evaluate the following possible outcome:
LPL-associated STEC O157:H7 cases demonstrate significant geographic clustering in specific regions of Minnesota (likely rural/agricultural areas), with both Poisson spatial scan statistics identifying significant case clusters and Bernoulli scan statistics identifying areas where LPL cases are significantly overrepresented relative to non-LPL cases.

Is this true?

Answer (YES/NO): NO